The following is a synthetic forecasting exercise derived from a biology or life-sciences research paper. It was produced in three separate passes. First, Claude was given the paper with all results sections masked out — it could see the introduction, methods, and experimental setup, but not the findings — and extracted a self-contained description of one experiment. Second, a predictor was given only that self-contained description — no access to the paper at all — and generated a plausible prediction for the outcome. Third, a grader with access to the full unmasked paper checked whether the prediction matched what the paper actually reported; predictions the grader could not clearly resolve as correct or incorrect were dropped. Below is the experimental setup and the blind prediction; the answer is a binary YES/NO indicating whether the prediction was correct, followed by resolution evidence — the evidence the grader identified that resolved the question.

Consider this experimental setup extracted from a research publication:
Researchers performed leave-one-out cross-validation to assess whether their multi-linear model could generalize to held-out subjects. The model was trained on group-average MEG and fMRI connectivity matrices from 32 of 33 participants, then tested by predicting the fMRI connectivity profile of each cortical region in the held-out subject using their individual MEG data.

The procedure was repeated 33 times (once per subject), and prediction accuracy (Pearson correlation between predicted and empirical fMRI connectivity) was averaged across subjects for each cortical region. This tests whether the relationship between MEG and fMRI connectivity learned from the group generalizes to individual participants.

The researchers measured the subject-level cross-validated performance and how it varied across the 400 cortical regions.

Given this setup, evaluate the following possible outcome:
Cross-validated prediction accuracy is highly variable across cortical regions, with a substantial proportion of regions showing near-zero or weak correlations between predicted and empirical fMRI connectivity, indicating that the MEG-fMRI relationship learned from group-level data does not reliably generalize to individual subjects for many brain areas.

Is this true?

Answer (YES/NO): NO